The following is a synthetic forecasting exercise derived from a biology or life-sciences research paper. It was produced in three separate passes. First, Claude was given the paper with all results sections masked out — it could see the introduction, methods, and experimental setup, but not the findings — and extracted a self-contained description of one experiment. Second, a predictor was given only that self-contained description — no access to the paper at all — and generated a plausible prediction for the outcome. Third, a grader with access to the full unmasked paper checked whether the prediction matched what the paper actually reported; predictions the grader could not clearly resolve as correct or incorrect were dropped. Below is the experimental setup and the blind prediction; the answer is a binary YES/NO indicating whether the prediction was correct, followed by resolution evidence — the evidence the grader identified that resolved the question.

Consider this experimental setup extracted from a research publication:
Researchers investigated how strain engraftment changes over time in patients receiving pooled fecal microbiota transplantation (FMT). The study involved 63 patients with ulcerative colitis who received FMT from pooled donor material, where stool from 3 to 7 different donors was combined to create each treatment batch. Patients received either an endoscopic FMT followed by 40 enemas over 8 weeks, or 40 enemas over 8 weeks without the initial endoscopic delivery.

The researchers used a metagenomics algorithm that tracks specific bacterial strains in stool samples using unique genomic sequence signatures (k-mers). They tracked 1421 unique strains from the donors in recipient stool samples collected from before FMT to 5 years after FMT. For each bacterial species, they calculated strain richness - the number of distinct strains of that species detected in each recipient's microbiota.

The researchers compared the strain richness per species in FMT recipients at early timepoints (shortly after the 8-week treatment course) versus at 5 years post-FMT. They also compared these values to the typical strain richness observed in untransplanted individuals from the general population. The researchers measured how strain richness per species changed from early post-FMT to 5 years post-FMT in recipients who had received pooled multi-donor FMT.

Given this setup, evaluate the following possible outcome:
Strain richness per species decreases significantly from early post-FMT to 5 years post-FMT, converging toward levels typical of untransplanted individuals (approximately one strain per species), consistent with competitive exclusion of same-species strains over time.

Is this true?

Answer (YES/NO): YES